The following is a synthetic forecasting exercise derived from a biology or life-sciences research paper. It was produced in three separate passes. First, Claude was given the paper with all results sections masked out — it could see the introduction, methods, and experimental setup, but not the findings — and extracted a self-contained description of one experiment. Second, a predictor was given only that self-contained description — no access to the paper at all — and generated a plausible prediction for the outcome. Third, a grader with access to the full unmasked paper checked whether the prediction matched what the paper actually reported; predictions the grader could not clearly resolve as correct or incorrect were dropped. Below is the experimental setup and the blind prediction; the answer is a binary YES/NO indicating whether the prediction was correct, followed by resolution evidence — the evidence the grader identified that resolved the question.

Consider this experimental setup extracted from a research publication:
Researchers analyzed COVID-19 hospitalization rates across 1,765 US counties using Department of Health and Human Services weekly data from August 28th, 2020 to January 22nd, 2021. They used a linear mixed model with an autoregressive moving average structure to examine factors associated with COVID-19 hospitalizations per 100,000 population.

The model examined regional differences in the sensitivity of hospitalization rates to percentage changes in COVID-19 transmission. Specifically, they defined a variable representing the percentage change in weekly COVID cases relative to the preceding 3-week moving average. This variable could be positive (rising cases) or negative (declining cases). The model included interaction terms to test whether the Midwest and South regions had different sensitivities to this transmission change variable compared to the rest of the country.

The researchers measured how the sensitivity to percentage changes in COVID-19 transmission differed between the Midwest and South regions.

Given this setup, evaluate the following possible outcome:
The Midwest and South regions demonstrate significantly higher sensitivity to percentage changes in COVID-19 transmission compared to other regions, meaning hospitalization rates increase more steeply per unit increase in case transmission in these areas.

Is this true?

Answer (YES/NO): NO